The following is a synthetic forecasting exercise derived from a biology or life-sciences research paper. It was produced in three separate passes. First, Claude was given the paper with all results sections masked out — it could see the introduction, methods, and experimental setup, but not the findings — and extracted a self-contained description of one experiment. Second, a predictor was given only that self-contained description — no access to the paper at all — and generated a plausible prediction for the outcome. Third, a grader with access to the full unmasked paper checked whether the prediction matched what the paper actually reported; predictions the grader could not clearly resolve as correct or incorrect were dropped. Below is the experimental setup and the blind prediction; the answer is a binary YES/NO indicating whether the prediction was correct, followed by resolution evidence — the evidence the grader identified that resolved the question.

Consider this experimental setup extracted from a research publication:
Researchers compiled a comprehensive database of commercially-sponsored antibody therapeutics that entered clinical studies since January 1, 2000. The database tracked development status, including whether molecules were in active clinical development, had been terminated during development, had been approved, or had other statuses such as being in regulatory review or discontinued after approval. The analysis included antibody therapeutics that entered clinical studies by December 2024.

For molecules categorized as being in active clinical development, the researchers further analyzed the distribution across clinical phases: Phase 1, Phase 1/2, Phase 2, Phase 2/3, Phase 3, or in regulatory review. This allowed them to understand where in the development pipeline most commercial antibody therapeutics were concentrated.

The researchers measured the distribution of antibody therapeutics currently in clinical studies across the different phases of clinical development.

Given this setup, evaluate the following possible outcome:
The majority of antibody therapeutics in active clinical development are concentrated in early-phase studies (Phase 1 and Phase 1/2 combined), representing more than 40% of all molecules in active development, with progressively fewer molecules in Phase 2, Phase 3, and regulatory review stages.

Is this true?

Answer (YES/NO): YES